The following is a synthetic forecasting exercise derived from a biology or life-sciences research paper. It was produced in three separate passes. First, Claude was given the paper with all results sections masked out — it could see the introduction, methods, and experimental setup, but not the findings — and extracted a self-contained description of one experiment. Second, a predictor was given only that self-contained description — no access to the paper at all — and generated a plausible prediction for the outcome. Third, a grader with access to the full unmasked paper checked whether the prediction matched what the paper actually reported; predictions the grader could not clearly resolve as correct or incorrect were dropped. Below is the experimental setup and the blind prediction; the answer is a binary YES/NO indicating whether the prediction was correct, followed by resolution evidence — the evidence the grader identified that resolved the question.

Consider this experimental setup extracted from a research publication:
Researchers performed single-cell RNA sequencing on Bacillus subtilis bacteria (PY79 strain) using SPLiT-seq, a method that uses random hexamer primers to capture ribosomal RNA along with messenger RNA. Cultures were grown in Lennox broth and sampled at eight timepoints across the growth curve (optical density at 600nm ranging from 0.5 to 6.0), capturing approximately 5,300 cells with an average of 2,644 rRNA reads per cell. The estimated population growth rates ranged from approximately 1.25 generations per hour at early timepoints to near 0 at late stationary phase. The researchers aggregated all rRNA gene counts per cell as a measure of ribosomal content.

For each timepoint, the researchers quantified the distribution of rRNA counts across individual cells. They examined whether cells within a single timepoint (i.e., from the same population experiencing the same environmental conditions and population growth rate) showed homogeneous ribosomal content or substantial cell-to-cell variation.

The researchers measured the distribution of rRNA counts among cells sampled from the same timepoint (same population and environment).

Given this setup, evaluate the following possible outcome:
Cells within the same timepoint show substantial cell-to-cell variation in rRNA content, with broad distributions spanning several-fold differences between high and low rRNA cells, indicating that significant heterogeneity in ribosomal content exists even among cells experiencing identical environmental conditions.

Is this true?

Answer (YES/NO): YES